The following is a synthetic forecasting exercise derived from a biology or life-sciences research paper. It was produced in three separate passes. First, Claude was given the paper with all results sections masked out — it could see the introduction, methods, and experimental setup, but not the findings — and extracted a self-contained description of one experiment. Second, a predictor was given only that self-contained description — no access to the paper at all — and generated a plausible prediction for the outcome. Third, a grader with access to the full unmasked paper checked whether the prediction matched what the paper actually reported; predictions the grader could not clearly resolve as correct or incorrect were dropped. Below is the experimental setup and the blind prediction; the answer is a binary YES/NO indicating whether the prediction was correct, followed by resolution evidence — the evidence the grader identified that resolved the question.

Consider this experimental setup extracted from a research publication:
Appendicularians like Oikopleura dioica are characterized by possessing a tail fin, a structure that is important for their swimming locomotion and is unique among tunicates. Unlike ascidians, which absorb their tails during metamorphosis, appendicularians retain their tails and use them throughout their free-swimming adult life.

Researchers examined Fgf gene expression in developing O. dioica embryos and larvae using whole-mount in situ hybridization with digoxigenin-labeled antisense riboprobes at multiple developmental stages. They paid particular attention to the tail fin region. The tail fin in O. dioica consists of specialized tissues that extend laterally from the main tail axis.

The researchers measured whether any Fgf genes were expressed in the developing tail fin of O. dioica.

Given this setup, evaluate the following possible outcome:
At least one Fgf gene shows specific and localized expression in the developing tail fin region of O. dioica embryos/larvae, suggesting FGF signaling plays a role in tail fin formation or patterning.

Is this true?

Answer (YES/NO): YES